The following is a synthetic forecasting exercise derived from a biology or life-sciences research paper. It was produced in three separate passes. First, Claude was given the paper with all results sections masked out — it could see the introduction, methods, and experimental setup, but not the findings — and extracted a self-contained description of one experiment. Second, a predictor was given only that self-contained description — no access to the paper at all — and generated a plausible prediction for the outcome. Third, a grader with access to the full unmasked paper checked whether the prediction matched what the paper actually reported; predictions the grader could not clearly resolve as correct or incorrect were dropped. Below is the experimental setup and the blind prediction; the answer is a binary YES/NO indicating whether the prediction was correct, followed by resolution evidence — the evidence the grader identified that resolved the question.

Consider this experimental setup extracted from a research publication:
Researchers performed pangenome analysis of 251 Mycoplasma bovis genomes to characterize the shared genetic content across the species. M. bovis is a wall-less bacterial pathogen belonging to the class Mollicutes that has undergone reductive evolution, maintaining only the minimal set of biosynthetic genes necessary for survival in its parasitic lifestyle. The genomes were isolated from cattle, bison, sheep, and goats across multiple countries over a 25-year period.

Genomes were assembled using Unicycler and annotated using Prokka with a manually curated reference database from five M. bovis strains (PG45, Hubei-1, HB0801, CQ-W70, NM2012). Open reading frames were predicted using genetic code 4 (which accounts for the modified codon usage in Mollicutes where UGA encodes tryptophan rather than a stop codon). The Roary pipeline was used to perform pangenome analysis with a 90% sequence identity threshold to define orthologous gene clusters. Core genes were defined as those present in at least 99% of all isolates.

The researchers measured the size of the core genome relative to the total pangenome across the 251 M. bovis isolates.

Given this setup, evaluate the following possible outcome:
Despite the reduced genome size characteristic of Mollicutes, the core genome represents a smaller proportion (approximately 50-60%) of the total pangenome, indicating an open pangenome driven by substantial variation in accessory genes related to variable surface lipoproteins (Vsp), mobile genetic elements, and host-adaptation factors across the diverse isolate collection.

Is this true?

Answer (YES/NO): NO